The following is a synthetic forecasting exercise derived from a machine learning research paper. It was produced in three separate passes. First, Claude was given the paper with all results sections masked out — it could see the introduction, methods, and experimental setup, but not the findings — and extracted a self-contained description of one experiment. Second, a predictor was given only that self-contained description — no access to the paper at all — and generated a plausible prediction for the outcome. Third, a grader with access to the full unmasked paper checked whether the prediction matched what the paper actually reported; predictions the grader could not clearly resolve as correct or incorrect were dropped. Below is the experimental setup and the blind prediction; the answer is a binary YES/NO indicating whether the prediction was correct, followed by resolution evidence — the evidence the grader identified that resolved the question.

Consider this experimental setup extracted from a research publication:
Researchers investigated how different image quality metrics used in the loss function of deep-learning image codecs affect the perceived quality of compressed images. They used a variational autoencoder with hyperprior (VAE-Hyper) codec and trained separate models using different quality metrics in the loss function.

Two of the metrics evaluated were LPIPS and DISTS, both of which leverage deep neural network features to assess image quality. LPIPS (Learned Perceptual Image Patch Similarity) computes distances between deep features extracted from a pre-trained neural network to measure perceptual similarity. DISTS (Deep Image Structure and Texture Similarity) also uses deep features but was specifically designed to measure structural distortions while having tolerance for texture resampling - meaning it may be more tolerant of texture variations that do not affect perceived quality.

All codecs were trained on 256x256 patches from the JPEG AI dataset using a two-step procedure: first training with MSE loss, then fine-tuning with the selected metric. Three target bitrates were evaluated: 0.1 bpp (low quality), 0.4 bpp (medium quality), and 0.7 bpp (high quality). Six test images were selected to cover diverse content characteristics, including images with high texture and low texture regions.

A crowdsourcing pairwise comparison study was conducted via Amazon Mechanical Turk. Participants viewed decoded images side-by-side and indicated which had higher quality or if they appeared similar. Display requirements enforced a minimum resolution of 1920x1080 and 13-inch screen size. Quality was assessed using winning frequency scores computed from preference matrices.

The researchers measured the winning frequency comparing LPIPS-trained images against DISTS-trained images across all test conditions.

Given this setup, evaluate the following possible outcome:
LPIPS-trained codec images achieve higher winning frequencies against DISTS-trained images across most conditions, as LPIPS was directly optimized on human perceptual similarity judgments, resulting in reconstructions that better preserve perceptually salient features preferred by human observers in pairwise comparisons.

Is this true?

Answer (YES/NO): NO